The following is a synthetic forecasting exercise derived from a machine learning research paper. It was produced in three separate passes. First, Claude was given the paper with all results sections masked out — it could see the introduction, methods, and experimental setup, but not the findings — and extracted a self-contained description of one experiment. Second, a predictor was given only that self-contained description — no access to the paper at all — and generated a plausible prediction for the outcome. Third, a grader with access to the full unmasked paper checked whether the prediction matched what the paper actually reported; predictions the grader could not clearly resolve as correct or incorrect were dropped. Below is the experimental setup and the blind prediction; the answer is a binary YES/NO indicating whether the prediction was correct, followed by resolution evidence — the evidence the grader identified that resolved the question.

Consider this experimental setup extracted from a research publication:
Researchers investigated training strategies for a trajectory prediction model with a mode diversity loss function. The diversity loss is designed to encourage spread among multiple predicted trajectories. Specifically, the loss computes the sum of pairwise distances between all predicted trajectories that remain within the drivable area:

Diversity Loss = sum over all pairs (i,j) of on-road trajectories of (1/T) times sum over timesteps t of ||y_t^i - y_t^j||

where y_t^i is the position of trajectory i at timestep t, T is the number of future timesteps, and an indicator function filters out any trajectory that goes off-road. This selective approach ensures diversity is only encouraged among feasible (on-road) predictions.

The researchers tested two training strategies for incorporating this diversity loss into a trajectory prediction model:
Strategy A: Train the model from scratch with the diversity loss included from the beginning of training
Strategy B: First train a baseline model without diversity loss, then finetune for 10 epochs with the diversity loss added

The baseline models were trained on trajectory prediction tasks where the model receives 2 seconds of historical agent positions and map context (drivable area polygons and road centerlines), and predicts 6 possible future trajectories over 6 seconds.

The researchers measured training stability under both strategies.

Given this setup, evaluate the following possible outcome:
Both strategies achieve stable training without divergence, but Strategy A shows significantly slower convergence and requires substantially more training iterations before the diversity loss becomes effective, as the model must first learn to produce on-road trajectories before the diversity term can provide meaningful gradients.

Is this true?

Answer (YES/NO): NO